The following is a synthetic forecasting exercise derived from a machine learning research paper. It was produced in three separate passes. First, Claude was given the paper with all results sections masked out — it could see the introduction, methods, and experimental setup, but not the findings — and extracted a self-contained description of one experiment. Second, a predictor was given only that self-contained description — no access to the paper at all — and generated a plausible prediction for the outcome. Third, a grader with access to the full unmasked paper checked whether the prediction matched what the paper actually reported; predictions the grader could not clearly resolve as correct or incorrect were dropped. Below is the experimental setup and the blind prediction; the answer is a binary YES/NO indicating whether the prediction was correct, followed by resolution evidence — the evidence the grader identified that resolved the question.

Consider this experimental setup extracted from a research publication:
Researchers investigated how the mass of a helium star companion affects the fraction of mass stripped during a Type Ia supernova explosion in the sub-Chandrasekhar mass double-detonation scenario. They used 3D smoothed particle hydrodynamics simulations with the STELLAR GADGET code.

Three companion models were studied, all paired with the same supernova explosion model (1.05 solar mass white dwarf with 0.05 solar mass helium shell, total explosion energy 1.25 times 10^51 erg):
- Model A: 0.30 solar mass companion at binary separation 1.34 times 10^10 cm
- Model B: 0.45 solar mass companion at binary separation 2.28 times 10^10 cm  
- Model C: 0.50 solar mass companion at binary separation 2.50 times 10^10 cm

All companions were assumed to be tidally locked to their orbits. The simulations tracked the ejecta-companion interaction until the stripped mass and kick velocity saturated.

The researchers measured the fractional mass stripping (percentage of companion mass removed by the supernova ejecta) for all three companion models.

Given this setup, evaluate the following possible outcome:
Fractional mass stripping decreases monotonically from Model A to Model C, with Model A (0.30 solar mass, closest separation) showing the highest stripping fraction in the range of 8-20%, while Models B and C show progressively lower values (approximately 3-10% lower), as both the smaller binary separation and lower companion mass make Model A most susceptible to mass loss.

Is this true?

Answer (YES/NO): NO